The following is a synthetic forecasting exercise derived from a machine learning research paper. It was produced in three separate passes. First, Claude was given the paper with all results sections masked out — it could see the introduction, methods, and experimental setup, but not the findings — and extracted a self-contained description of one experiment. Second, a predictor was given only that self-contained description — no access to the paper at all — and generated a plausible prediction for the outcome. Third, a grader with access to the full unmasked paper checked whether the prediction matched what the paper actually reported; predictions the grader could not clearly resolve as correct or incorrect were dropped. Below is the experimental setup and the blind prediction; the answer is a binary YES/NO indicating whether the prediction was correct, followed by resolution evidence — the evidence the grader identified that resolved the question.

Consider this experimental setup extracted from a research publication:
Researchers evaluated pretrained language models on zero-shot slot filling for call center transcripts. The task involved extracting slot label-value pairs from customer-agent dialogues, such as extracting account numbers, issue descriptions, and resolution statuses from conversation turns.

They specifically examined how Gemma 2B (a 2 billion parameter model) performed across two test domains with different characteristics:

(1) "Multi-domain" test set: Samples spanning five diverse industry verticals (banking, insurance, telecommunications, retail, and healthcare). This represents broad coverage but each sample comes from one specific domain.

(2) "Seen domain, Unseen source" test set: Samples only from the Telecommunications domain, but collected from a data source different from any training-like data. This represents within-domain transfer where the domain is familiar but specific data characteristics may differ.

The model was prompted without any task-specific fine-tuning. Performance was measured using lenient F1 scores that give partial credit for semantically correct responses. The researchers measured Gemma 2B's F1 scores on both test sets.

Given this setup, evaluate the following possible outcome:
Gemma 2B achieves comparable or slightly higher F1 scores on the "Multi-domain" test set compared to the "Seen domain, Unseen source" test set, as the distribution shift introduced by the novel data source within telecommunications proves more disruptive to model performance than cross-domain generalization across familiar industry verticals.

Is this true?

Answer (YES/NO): NO